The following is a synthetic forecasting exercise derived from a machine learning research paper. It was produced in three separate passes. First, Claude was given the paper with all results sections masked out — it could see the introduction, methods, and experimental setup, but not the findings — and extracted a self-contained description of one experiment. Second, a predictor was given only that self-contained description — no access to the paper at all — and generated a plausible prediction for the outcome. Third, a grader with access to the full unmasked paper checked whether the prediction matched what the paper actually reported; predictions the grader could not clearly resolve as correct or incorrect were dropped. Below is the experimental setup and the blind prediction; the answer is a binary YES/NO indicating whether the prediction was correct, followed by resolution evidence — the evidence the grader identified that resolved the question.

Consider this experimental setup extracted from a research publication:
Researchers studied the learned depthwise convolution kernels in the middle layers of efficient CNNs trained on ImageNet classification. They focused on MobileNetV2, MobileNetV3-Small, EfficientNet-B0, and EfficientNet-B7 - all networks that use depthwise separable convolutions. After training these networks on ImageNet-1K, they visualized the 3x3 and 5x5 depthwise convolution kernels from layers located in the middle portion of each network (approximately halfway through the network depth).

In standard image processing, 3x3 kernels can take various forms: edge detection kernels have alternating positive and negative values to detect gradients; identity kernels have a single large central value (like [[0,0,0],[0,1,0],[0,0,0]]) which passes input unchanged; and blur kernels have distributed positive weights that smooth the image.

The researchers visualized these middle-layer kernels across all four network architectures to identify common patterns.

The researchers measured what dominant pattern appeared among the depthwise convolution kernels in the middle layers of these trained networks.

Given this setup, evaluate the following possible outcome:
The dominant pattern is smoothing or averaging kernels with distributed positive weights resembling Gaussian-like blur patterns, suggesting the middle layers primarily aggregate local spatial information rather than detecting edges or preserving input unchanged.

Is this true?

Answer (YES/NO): NO